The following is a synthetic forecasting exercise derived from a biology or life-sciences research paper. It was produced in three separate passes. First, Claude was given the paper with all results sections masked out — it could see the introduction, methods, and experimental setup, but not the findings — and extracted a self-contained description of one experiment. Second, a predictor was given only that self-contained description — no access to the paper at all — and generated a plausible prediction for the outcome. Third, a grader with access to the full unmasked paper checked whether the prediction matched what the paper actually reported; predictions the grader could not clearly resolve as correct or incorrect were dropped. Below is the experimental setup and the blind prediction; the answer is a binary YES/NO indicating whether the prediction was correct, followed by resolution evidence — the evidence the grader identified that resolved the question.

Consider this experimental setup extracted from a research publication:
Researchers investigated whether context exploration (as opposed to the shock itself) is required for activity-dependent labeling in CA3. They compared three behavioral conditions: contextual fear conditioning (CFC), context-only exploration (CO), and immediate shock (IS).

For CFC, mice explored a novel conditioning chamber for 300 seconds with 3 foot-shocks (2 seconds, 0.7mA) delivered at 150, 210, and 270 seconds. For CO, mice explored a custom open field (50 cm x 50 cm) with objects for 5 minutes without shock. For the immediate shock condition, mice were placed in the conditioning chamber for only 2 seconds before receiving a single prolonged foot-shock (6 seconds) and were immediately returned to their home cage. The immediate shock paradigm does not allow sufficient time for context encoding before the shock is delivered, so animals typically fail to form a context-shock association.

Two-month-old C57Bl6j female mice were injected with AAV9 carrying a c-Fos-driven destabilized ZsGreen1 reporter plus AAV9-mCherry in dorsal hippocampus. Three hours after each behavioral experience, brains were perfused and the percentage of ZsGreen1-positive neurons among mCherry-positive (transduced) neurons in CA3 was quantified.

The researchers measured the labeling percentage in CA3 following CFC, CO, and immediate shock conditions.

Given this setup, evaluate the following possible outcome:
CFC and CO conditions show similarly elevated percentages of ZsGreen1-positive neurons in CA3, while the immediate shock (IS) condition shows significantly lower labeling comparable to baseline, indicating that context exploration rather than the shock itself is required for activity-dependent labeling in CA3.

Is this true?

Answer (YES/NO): YES